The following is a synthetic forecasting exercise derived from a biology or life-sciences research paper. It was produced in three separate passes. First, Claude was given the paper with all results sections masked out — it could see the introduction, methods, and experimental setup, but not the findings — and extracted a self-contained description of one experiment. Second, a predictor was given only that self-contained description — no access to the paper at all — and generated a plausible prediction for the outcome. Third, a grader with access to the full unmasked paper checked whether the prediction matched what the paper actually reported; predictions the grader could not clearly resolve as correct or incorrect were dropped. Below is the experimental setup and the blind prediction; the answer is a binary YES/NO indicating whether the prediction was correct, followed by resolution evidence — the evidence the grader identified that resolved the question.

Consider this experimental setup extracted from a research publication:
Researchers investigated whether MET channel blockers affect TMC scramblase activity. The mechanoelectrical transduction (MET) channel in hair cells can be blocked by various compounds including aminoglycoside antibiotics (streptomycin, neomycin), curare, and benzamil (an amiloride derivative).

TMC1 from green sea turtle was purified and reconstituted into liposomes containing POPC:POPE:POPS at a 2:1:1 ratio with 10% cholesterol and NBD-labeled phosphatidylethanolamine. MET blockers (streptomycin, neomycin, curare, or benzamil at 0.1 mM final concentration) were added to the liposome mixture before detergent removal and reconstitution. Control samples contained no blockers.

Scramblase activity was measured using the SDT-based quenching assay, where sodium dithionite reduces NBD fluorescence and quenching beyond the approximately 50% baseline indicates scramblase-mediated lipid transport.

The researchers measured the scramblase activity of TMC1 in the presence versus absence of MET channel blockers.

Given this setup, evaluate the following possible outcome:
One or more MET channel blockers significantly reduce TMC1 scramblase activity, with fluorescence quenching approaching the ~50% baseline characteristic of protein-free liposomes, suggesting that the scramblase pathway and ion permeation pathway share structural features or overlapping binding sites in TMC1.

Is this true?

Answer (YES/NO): NO